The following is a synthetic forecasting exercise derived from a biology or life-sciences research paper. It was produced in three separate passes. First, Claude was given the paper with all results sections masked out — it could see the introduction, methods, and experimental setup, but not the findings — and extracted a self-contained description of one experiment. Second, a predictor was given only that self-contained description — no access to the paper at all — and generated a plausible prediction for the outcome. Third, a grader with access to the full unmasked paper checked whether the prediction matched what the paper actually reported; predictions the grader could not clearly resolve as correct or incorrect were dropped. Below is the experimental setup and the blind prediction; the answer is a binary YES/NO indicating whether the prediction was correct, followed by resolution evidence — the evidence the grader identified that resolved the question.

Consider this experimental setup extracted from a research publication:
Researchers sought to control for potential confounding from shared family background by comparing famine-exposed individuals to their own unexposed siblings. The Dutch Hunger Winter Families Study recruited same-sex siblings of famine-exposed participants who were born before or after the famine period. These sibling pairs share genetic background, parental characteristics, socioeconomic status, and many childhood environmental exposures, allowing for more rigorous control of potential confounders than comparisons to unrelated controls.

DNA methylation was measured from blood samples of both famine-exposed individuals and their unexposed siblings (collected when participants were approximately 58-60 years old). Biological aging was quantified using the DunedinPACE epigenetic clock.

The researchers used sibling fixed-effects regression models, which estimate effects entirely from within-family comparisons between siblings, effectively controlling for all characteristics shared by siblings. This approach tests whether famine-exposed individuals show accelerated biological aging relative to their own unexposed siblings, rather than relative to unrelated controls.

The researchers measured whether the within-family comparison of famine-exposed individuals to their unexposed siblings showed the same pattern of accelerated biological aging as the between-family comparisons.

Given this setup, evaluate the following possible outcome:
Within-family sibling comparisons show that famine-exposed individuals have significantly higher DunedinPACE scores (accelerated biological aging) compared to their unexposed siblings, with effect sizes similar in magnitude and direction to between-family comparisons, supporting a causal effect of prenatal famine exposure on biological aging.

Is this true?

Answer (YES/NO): NO